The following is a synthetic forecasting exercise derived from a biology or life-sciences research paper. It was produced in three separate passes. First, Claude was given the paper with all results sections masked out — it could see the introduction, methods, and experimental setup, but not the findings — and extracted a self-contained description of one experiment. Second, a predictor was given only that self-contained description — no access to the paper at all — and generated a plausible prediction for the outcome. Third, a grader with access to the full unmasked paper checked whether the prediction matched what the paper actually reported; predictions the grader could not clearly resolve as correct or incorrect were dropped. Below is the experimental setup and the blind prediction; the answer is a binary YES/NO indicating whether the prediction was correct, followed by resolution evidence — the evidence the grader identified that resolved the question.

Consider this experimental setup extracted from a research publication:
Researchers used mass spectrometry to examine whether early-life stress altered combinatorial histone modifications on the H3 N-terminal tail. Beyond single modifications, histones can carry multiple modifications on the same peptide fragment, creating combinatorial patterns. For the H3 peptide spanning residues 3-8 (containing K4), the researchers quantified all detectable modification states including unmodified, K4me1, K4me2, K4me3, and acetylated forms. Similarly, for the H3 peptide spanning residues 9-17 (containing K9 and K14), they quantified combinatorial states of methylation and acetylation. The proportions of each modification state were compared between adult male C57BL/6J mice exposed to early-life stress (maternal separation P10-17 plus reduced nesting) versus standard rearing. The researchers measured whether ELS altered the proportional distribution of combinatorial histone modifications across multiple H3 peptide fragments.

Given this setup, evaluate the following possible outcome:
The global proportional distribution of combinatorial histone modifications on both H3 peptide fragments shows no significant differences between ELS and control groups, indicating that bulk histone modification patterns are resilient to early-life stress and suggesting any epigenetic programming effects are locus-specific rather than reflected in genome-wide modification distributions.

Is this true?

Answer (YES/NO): NO